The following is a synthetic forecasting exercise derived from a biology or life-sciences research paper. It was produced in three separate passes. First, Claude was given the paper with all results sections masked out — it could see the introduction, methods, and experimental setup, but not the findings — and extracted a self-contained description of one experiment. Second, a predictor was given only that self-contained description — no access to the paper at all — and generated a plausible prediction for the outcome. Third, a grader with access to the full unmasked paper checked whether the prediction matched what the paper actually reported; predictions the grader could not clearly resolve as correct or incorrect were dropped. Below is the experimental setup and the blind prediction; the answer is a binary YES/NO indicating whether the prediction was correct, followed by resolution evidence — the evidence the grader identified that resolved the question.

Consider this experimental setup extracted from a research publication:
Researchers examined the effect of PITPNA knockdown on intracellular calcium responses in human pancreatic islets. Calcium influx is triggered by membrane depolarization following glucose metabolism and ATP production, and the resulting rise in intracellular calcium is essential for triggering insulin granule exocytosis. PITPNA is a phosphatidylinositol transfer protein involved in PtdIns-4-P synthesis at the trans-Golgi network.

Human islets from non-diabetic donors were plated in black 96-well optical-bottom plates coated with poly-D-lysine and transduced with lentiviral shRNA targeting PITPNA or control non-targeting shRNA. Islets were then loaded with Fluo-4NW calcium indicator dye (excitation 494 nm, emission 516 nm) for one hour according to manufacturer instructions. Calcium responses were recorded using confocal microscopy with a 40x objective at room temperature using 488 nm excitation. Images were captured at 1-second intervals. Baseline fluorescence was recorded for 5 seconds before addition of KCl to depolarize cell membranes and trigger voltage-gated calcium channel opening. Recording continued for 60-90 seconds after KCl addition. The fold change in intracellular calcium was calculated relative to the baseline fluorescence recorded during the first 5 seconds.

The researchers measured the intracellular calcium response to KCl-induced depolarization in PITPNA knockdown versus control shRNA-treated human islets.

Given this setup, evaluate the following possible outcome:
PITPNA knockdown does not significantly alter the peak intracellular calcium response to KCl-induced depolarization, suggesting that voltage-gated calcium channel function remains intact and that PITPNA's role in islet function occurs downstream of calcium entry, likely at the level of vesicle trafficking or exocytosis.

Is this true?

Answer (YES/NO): NO